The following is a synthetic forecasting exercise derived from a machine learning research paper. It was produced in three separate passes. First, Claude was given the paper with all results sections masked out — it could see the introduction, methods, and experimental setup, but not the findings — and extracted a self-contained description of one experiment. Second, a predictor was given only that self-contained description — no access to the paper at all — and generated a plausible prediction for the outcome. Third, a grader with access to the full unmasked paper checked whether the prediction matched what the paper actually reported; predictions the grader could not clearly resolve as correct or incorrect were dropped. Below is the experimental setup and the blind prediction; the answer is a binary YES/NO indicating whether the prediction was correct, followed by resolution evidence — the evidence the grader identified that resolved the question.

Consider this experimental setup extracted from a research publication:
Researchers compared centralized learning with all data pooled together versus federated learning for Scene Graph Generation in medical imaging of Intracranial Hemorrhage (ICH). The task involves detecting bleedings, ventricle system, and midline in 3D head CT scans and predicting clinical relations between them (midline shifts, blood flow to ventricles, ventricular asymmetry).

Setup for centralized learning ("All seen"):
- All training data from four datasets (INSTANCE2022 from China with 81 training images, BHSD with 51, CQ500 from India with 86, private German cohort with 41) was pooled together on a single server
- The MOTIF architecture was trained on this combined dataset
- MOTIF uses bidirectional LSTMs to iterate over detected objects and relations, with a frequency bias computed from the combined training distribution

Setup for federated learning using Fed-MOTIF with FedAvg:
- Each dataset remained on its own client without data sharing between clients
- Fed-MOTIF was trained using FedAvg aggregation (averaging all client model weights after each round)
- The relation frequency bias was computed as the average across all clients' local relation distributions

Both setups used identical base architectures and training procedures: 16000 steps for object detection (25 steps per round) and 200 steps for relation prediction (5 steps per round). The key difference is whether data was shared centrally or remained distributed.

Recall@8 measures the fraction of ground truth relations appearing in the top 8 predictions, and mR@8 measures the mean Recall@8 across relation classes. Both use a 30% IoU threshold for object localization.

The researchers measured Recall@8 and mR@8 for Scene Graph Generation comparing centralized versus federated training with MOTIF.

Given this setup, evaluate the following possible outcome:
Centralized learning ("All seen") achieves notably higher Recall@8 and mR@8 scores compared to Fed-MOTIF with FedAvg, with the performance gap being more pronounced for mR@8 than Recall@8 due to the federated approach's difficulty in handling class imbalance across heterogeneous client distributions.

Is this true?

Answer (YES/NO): NO